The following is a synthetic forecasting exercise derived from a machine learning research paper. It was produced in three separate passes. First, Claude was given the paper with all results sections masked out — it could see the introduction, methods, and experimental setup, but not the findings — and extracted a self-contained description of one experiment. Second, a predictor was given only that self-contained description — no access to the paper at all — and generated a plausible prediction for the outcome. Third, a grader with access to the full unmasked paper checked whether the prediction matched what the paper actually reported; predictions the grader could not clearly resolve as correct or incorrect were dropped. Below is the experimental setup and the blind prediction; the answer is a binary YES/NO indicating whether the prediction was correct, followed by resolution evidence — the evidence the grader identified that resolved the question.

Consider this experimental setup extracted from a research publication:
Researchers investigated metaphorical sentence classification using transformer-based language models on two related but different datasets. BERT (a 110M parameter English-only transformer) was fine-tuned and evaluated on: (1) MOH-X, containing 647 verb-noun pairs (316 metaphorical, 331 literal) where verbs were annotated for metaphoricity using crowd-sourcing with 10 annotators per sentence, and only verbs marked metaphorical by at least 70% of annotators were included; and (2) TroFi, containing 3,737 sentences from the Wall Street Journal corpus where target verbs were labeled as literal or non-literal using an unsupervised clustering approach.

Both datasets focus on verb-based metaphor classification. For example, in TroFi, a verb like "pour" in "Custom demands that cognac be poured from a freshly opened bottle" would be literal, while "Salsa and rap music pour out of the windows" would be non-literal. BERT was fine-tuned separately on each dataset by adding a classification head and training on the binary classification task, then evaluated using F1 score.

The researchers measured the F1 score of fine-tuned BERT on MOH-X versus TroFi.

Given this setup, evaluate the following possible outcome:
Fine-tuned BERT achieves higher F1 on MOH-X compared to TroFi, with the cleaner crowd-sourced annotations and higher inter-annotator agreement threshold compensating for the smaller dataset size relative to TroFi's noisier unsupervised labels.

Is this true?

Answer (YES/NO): YES